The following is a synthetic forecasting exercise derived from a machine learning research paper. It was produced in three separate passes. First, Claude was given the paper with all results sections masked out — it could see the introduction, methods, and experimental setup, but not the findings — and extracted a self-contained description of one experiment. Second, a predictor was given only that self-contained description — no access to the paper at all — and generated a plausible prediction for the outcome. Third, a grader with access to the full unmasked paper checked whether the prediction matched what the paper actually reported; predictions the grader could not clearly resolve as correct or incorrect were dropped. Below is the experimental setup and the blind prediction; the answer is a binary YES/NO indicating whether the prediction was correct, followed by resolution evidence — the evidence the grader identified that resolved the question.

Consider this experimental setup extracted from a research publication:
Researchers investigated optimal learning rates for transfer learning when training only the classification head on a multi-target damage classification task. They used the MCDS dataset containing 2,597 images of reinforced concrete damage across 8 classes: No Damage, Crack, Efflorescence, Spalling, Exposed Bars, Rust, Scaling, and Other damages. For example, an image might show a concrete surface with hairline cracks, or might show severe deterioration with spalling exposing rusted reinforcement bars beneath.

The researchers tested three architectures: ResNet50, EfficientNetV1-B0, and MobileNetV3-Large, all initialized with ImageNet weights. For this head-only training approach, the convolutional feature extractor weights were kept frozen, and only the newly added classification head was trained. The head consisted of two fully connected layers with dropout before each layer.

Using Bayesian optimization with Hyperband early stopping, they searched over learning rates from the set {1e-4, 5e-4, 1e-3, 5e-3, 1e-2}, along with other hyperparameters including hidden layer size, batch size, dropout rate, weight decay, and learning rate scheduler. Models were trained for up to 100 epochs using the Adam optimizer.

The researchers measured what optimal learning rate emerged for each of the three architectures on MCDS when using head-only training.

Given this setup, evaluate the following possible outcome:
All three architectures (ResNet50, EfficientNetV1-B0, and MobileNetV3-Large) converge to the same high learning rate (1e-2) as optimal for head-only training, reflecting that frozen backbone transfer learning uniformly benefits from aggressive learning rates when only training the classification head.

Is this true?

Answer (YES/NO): NO